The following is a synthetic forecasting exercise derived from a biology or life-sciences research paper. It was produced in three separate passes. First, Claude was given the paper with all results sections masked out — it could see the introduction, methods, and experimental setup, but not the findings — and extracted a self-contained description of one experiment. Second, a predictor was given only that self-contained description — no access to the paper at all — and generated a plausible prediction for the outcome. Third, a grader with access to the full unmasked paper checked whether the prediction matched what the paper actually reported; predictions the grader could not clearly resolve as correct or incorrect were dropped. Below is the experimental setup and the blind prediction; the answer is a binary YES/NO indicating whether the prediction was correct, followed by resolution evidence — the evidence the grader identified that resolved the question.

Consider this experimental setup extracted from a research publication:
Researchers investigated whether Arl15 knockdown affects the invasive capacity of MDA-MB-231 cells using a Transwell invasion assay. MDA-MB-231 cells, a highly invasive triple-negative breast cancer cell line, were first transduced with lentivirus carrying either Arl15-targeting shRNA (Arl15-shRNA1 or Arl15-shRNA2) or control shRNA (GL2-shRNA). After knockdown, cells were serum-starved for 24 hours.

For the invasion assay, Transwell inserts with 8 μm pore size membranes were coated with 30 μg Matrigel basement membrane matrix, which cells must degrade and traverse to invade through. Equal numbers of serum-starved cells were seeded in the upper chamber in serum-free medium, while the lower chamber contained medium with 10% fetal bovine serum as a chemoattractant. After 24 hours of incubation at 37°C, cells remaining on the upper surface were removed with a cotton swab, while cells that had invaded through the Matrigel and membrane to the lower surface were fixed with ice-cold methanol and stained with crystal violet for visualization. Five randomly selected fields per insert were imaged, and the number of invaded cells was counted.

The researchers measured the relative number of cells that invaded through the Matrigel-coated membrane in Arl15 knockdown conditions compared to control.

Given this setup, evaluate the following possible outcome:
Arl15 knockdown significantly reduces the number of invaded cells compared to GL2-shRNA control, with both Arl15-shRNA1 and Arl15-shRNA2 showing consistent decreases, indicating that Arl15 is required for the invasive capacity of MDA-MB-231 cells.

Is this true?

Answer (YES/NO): YES